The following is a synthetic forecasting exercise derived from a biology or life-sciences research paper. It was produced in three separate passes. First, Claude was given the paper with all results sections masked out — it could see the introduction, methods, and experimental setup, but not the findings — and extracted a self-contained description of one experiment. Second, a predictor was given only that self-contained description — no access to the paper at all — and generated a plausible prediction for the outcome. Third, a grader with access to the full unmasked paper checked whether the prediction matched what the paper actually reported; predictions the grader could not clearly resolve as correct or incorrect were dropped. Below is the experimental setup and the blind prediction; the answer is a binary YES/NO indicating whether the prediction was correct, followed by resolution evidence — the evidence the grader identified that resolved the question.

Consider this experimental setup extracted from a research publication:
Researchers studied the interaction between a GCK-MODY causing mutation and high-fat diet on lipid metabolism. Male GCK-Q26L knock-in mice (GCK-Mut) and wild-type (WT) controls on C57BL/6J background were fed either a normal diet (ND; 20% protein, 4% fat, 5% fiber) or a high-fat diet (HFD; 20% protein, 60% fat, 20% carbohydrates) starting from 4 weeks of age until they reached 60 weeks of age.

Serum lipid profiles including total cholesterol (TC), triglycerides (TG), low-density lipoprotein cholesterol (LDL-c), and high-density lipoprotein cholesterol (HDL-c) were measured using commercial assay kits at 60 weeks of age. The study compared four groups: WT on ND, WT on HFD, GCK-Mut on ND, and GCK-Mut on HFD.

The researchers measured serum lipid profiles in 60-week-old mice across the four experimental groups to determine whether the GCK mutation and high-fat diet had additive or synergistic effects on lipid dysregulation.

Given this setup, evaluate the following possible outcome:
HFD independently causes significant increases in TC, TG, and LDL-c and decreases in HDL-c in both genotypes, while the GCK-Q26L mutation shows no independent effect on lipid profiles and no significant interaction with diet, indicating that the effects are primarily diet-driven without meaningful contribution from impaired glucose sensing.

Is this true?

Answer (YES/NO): NO